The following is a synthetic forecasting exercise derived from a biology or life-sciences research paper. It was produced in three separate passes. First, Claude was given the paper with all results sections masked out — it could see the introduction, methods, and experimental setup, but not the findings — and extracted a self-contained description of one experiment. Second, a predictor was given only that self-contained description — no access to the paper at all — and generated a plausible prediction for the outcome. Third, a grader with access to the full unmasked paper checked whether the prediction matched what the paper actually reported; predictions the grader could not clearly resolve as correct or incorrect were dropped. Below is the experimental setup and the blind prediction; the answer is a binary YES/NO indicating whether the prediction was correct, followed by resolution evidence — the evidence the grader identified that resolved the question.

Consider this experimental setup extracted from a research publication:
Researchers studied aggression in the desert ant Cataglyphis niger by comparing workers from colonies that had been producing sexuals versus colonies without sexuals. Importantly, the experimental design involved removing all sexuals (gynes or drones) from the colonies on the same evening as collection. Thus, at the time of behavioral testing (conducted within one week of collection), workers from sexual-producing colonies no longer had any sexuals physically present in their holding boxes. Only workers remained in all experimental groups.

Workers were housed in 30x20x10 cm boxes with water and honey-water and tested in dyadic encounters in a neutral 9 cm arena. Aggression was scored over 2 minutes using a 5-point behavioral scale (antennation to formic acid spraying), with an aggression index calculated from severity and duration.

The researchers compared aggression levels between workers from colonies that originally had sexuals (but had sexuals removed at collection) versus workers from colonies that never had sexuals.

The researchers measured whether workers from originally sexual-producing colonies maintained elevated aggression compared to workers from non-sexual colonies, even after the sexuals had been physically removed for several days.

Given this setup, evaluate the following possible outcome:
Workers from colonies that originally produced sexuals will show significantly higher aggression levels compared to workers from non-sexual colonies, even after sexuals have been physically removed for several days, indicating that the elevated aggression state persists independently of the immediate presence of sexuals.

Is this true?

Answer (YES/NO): YES